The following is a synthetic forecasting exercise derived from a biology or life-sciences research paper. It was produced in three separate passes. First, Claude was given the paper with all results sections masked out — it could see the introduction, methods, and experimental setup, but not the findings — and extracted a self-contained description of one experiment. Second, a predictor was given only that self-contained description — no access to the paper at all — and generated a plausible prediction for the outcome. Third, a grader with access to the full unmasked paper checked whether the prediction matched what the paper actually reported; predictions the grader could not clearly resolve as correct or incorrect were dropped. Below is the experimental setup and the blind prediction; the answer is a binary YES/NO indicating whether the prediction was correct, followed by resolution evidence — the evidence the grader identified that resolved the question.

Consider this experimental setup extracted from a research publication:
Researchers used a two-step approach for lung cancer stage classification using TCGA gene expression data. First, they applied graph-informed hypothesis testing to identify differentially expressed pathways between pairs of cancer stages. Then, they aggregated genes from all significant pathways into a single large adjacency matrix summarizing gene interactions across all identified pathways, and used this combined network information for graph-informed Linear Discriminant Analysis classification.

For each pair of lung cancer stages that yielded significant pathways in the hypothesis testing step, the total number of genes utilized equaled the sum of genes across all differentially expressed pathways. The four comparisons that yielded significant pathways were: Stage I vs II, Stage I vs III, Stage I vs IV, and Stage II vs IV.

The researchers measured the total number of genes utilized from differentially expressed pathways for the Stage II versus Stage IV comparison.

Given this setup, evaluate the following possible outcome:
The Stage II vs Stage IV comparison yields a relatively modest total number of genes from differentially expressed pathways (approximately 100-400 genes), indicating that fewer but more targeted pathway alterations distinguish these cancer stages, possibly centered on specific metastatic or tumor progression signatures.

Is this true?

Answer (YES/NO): NO